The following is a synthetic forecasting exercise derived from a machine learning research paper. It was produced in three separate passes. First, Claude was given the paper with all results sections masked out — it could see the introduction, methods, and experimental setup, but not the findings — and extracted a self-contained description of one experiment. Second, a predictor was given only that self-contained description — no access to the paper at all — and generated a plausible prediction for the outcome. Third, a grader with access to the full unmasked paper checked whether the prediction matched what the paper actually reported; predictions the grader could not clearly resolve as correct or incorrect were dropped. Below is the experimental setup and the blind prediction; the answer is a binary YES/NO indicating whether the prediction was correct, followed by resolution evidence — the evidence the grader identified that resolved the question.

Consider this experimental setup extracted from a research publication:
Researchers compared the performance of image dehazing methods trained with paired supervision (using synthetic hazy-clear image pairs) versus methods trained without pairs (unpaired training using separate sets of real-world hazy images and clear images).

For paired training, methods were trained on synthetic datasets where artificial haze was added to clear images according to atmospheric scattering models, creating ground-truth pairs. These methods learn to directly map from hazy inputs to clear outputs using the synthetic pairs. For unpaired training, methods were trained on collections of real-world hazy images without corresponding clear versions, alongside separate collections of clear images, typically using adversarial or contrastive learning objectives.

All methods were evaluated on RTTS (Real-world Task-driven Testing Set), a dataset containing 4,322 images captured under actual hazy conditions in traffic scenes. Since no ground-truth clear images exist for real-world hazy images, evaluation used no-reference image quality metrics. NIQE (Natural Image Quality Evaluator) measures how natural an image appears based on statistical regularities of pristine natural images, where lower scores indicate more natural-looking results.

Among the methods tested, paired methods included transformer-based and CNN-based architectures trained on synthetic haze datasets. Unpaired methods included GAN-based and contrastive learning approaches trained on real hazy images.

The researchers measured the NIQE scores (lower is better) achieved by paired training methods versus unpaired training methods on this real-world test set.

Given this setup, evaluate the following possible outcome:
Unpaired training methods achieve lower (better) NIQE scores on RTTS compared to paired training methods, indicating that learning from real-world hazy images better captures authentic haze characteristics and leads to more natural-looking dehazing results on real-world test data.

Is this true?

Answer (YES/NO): YES